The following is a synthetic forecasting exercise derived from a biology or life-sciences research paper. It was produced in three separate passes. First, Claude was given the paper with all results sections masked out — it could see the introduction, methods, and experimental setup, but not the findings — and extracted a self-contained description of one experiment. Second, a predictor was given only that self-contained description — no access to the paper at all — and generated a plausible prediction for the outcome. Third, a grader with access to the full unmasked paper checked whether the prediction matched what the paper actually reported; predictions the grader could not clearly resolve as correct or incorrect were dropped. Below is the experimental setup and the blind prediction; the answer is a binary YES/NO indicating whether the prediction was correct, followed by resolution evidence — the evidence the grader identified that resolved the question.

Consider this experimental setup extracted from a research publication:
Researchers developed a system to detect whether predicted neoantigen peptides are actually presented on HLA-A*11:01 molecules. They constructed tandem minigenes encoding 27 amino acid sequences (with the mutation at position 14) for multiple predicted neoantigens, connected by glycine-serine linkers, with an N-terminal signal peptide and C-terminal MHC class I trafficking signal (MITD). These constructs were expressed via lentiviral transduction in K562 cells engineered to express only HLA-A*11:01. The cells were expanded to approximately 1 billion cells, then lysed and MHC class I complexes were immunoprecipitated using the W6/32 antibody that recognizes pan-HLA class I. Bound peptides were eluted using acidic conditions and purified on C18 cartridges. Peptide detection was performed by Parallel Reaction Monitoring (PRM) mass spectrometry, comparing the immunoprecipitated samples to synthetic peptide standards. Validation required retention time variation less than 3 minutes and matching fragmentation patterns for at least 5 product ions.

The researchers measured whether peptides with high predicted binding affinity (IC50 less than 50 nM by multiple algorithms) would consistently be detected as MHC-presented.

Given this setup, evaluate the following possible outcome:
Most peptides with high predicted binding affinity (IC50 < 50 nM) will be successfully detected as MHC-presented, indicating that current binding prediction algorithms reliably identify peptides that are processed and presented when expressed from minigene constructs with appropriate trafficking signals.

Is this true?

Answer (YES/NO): NO